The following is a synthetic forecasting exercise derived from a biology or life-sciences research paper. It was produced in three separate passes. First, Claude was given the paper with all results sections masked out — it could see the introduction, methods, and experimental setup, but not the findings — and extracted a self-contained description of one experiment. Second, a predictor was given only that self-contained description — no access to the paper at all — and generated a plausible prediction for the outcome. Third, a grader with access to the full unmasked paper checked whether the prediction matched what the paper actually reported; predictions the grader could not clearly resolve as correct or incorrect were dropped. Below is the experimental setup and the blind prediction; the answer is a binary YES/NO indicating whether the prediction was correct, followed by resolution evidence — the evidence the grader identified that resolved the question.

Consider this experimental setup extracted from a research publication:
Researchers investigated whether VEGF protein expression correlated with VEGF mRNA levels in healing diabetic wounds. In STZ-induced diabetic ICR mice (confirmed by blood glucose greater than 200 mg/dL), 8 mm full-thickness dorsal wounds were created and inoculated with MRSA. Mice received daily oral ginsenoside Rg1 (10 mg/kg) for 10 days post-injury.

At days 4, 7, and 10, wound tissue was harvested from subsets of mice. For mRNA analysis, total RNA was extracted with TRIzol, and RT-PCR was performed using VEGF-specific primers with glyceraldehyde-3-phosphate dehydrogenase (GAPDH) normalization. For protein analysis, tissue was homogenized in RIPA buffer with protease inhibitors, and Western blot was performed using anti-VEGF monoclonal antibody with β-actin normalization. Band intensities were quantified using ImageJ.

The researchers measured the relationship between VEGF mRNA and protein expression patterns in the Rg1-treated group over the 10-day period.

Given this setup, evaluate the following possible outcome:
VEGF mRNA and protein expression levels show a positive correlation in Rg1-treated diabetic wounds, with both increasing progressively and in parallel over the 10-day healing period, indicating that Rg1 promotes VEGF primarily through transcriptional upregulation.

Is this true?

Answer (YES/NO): NO